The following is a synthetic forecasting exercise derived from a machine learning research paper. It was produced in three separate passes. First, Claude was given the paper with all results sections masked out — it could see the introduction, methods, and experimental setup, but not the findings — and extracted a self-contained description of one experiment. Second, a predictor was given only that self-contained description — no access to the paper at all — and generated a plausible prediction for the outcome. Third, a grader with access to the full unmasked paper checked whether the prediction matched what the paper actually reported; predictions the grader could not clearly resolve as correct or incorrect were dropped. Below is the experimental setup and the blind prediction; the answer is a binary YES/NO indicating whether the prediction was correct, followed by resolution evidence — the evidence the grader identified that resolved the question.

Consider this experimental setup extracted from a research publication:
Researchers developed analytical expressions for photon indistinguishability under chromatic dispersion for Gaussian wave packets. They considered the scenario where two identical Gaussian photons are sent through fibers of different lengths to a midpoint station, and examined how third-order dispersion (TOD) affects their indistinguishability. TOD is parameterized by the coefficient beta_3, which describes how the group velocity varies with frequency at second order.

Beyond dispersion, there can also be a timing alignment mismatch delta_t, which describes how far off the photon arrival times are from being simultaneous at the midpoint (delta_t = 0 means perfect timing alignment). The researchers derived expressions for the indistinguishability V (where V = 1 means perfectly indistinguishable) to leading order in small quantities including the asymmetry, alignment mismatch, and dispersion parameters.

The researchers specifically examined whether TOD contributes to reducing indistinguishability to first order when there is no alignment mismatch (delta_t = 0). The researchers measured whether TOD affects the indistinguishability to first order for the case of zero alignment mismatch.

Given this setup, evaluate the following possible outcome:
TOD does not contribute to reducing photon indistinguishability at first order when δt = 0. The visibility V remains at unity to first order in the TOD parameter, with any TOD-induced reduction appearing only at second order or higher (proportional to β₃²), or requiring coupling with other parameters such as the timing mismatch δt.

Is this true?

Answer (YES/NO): YES